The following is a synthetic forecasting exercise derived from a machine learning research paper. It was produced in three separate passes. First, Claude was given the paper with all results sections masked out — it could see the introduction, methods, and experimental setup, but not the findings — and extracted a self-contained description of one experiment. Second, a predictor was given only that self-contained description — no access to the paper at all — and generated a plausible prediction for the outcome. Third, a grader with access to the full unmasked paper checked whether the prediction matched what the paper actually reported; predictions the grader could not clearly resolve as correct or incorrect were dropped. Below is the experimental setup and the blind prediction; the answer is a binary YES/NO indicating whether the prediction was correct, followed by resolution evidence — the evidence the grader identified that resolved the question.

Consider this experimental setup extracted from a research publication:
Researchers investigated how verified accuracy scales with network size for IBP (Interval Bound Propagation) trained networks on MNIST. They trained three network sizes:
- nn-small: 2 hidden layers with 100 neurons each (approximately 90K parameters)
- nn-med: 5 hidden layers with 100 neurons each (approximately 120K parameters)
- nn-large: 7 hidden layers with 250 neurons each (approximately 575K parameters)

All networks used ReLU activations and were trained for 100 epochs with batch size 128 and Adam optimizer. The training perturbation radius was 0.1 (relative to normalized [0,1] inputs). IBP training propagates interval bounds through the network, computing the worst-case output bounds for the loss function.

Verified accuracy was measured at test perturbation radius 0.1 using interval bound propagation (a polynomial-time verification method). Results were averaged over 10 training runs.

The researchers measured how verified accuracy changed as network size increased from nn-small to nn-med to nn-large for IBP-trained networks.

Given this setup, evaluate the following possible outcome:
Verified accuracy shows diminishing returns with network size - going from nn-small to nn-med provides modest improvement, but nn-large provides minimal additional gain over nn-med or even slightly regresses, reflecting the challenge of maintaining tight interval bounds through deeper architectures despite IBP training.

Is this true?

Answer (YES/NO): NO